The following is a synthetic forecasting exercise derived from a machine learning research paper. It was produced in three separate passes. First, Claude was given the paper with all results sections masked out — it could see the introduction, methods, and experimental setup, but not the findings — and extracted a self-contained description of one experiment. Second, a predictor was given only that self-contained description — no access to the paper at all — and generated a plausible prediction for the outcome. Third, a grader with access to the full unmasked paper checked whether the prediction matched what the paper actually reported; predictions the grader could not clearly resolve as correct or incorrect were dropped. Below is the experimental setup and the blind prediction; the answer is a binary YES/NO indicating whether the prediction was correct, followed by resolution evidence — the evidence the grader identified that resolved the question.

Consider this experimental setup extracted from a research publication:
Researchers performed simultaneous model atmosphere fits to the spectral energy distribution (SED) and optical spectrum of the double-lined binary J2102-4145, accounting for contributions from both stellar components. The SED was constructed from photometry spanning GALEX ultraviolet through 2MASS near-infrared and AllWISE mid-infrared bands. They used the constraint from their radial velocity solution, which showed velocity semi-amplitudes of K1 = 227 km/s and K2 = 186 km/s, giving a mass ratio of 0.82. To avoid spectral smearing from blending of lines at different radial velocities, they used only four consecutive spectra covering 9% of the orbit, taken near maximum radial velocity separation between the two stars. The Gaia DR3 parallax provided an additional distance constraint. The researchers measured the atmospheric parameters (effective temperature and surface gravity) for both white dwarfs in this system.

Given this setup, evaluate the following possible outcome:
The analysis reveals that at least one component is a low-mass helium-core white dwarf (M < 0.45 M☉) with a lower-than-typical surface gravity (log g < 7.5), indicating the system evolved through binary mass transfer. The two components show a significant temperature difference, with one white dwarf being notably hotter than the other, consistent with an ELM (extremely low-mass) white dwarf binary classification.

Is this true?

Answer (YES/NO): NO